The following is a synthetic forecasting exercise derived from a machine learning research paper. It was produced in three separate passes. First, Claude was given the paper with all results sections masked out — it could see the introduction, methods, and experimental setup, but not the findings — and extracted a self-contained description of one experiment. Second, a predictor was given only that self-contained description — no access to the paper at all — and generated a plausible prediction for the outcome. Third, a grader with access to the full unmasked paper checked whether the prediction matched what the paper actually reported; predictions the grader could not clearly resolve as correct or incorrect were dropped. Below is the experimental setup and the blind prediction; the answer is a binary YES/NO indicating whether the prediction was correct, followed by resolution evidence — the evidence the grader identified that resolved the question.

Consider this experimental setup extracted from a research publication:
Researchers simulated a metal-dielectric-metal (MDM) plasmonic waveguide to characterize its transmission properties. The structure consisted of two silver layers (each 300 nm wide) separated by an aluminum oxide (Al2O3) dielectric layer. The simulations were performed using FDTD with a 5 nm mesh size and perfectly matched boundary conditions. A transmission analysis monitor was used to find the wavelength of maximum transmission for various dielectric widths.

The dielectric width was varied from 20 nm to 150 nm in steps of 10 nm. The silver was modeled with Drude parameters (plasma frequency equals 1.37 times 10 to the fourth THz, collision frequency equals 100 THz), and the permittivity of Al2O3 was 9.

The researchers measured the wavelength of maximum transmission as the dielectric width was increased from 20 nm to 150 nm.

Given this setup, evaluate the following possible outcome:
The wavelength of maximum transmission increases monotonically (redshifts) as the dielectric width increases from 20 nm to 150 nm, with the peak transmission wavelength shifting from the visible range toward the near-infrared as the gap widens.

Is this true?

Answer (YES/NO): NO